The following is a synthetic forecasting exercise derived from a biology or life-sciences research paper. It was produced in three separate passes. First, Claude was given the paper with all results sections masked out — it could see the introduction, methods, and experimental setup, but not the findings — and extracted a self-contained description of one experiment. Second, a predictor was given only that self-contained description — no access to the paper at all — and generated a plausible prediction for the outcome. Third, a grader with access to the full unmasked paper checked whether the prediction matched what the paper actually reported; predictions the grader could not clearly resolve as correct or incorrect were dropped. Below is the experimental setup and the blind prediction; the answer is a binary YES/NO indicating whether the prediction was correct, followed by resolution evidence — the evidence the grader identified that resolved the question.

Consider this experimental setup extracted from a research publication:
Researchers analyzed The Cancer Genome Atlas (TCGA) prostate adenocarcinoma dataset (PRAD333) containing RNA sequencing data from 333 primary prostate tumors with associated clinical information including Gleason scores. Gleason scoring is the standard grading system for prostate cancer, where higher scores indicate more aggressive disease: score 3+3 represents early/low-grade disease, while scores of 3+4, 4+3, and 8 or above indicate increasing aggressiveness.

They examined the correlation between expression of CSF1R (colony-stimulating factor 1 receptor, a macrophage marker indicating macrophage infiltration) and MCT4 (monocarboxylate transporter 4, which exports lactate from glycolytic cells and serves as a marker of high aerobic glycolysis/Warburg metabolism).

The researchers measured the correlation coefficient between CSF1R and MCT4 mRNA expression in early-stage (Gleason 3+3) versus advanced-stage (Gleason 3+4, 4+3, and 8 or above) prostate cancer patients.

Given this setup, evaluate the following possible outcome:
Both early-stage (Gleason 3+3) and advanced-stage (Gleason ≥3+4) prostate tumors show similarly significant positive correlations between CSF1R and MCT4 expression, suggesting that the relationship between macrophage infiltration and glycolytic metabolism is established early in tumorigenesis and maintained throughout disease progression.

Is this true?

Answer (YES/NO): YES